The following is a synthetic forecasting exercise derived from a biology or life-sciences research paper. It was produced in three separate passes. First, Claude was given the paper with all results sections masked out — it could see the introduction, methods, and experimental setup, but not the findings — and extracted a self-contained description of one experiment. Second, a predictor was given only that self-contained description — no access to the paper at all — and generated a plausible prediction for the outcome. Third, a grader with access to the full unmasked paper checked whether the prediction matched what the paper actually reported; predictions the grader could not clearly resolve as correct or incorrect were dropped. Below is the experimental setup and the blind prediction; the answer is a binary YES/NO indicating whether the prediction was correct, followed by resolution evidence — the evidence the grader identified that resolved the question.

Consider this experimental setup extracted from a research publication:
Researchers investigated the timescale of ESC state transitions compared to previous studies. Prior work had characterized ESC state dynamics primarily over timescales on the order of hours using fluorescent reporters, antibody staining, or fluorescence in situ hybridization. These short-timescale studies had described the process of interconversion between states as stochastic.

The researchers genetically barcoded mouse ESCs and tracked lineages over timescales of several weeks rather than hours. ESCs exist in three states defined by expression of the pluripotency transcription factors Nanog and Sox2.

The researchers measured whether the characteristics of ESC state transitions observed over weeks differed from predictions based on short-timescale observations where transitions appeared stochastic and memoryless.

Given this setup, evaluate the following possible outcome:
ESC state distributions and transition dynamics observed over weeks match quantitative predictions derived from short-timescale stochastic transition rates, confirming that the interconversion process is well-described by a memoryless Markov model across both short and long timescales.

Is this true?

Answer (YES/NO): NO